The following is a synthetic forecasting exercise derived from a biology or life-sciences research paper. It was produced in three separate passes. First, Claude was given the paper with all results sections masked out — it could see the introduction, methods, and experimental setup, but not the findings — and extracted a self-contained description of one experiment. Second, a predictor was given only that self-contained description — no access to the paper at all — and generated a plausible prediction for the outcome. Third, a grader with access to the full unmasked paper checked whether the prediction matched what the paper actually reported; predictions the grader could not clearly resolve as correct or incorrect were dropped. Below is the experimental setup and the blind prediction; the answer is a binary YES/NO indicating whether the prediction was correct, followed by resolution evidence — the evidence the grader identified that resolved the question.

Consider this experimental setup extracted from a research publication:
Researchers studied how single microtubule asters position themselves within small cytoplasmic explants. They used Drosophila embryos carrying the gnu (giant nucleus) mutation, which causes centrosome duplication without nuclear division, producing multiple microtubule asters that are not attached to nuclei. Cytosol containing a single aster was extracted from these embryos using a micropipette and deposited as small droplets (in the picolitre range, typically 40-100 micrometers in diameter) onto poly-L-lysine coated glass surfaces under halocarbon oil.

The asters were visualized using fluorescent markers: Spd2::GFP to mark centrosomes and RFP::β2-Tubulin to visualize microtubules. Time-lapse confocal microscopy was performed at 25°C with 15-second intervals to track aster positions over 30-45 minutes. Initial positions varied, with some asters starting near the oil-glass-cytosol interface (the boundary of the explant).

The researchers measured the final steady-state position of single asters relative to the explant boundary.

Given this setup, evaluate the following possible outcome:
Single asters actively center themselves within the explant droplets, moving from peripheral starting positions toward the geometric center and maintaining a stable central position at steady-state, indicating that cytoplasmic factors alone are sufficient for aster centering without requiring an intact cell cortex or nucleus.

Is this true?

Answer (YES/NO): NO